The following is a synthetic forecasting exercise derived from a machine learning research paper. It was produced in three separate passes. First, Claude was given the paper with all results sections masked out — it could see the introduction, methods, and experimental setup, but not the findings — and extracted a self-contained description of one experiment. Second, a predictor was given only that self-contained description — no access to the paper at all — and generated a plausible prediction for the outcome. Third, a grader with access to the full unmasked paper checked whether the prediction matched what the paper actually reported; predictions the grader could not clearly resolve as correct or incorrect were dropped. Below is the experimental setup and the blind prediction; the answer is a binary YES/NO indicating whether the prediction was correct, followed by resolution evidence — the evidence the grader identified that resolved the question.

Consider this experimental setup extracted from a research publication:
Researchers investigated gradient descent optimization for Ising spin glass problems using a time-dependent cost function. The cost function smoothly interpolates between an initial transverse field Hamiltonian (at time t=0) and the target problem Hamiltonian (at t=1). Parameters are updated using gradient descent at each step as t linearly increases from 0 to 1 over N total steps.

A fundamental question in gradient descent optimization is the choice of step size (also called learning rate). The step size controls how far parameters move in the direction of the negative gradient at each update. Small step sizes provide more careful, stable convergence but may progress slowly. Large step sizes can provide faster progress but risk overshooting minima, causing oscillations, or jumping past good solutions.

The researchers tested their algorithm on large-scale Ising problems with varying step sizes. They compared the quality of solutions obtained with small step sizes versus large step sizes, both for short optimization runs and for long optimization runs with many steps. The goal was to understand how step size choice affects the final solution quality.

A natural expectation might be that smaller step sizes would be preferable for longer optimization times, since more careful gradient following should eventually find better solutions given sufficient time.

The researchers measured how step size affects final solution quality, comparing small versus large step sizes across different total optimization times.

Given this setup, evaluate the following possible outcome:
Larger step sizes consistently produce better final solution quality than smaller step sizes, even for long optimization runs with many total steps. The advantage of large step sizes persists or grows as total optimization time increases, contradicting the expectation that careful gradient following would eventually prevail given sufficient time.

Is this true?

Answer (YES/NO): YES